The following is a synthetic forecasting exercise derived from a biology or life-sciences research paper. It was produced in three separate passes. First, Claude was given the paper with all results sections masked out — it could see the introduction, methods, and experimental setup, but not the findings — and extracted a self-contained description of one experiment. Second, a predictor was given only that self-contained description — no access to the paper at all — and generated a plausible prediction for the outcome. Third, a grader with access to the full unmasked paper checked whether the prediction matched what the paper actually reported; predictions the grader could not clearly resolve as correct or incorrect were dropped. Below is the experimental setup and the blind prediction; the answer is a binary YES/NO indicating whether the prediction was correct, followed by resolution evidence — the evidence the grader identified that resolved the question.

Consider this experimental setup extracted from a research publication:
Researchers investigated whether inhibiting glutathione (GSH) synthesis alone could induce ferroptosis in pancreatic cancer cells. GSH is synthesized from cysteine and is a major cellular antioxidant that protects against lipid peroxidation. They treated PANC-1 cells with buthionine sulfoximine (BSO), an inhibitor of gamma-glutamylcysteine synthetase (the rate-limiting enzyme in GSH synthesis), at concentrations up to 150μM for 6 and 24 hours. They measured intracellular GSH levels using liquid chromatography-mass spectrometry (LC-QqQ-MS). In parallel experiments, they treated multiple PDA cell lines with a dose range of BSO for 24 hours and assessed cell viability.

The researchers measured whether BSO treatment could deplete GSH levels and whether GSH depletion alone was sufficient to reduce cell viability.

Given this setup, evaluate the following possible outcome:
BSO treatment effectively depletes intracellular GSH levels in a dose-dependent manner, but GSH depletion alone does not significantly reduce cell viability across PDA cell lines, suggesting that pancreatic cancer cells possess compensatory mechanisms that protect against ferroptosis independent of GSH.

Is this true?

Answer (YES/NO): NO